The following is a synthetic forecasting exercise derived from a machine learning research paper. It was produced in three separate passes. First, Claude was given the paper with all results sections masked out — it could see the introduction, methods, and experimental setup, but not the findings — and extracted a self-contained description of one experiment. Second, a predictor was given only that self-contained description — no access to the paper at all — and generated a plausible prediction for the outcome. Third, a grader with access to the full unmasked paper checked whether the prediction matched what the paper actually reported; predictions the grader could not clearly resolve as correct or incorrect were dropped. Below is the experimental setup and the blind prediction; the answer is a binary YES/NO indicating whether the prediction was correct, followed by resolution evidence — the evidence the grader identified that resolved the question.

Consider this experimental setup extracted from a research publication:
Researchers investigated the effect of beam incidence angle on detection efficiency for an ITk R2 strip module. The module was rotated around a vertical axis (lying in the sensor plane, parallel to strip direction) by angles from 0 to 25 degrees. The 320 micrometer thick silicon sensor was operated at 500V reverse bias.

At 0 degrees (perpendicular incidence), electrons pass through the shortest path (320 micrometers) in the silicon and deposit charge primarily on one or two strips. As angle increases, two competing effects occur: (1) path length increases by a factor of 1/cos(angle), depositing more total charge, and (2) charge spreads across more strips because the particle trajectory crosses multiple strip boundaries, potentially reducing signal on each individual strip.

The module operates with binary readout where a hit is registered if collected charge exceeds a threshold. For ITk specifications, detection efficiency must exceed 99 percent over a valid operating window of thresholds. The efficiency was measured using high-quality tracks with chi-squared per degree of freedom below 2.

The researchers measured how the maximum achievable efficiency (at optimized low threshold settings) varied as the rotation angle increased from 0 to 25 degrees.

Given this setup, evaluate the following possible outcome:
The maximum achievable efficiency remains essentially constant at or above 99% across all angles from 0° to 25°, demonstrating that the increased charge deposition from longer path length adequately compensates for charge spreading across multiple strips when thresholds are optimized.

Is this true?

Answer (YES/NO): YES